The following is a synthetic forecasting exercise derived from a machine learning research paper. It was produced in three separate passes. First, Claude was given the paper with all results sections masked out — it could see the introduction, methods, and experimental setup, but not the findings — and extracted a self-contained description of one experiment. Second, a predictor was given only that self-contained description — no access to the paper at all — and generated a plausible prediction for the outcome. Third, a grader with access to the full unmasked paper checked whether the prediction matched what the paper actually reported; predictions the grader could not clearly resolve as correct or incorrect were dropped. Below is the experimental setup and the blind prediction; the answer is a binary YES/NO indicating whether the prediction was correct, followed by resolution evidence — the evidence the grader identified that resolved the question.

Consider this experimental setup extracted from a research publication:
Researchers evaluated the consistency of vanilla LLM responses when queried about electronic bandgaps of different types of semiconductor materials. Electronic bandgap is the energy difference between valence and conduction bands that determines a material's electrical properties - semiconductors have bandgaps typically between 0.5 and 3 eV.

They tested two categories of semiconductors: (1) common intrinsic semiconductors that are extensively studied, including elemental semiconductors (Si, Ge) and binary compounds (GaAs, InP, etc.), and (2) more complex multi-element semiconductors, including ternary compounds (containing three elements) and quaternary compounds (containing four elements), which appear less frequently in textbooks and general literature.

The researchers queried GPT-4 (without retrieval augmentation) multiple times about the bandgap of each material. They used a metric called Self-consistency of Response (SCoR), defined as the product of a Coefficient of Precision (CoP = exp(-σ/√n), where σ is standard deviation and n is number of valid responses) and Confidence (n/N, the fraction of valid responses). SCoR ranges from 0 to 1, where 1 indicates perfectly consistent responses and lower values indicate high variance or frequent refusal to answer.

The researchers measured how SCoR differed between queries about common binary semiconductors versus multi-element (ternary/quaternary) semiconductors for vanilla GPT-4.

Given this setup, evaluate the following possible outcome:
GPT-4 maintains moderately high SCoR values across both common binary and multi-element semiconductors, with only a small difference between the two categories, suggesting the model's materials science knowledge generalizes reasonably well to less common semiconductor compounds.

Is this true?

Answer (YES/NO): NO